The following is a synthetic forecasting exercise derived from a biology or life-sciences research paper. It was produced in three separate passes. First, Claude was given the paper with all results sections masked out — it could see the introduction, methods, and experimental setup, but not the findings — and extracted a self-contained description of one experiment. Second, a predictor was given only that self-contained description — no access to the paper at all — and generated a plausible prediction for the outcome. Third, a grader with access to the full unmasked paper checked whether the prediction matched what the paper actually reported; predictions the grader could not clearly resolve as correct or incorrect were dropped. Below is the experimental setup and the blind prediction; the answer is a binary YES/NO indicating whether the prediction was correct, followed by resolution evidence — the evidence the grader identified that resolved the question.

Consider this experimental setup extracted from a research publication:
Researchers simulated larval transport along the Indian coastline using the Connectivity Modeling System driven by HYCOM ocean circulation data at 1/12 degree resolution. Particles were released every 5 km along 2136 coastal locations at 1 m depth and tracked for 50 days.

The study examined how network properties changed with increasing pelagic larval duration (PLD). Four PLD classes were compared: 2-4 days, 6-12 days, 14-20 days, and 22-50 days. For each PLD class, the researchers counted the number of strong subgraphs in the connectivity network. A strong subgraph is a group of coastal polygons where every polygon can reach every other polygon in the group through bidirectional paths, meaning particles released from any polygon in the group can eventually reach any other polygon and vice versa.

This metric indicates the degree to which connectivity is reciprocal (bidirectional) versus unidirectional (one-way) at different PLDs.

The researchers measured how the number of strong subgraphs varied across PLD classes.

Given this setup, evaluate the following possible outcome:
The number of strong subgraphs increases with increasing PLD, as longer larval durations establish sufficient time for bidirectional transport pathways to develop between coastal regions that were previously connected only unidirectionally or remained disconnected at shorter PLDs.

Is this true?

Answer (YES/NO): NO